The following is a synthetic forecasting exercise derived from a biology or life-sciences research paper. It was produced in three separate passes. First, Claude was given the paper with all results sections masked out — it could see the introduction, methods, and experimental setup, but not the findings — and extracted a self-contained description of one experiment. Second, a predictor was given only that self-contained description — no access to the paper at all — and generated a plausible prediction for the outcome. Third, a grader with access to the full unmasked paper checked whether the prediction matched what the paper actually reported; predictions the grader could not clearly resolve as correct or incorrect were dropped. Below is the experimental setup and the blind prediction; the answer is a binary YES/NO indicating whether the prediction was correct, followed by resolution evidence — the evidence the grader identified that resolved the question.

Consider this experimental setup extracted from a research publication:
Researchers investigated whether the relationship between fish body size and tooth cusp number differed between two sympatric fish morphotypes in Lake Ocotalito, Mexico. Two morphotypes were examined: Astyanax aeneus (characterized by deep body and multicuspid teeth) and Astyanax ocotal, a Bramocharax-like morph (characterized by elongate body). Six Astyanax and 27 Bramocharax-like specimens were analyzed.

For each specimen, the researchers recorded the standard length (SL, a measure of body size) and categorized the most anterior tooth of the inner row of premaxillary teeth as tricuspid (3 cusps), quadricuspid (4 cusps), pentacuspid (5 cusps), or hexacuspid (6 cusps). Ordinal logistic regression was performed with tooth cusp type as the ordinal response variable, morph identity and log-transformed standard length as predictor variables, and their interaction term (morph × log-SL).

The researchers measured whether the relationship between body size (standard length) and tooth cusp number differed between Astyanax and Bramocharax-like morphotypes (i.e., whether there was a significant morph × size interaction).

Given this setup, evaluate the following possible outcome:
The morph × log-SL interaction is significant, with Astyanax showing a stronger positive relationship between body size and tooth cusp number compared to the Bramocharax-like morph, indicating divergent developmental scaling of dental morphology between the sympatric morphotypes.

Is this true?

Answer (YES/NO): NO